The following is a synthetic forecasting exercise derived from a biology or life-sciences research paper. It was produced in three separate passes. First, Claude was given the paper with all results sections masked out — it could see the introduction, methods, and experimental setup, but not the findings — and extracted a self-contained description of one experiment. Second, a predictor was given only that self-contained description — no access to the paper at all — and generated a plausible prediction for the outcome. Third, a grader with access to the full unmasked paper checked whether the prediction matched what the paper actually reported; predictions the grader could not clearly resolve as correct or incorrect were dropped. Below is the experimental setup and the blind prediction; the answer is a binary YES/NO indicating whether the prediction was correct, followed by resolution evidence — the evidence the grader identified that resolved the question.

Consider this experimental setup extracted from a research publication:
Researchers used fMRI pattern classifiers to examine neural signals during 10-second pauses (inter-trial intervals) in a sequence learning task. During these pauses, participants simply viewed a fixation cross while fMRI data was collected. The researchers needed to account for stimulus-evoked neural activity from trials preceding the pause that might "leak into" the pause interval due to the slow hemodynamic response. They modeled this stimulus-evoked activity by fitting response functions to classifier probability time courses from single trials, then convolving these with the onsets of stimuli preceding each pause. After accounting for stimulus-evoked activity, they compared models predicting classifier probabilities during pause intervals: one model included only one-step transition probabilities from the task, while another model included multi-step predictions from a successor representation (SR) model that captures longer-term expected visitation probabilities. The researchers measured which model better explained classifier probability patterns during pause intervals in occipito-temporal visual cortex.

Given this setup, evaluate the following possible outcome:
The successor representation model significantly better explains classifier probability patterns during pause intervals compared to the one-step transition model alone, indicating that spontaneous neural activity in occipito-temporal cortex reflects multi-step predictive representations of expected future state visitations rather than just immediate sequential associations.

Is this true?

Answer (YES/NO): NO